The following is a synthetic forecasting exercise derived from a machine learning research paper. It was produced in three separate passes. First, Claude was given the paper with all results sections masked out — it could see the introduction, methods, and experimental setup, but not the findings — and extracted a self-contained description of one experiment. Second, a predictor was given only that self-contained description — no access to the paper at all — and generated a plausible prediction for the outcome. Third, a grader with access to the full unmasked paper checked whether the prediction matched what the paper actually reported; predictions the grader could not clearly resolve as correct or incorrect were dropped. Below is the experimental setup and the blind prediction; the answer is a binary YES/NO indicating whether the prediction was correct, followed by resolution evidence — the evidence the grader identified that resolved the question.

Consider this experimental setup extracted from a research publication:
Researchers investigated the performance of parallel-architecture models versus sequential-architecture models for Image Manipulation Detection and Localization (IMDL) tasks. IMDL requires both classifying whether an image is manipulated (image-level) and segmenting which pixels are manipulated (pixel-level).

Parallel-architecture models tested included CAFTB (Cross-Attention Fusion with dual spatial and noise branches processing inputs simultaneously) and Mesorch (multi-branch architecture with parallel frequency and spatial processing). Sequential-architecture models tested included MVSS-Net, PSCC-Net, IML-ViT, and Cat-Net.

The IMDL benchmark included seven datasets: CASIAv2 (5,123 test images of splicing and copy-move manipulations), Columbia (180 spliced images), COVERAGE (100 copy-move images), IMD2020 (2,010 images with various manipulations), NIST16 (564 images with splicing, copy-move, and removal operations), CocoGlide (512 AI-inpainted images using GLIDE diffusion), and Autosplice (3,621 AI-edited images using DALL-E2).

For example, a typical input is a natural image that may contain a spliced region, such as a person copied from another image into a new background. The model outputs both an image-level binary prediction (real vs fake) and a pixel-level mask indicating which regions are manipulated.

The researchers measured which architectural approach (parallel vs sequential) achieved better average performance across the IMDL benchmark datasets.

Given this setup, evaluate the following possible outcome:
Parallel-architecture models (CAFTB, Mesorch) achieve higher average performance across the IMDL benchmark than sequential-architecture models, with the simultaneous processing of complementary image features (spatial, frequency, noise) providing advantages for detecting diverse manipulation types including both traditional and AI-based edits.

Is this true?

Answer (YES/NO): YES